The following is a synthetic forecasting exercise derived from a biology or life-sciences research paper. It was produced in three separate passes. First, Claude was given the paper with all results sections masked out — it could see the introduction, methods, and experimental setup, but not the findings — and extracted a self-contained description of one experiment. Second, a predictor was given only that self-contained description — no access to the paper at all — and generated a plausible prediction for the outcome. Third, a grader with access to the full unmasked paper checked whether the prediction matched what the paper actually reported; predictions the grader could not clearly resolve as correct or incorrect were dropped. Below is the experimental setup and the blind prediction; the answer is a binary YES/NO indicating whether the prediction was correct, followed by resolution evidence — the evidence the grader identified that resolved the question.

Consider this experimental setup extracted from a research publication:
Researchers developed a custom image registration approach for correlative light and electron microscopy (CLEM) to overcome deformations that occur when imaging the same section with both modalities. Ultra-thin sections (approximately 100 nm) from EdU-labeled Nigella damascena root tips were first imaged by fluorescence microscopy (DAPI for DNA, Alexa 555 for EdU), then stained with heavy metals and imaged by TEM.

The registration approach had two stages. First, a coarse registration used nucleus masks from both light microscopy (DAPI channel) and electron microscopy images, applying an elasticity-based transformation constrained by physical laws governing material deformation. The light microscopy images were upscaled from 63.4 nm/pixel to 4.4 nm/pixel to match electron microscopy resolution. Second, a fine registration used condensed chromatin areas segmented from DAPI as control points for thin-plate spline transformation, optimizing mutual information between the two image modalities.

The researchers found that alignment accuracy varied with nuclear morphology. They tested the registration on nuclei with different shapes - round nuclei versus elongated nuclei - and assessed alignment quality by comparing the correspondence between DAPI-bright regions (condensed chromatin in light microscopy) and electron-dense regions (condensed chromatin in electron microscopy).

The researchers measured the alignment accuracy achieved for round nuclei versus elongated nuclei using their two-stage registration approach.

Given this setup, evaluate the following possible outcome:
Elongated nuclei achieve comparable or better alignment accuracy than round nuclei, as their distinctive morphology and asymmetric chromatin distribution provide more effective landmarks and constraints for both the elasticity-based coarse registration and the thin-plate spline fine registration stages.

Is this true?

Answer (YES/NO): NO